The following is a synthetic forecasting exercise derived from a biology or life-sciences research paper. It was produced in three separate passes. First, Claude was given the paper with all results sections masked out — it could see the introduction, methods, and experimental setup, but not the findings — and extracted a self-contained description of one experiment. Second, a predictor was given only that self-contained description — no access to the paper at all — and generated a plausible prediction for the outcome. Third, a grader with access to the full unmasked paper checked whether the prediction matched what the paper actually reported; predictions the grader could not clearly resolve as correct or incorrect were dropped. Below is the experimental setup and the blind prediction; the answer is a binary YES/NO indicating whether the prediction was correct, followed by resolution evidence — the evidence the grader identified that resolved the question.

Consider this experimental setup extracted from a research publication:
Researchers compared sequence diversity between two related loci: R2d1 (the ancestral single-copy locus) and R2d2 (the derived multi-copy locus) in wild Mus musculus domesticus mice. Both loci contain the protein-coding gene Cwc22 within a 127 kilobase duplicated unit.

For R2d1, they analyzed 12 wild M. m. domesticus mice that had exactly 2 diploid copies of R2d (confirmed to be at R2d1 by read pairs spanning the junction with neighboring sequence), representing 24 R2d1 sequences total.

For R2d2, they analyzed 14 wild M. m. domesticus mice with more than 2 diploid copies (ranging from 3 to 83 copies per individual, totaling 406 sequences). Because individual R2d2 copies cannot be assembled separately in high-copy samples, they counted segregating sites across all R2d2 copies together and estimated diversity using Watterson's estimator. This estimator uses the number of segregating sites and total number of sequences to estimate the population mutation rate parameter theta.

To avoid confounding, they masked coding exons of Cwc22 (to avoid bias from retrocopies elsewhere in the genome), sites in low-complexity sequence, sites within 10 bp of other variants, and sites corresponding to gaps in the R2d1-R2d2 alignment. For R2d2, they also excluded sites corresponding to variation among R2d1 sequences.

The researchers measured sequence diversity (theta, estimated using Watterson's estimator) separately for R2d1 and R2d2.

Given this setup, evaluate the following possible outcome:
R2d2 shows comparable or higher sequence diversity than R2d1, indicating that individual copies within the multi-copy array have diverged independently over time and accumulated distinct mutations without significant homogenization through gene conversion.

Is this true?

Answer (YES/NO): NO